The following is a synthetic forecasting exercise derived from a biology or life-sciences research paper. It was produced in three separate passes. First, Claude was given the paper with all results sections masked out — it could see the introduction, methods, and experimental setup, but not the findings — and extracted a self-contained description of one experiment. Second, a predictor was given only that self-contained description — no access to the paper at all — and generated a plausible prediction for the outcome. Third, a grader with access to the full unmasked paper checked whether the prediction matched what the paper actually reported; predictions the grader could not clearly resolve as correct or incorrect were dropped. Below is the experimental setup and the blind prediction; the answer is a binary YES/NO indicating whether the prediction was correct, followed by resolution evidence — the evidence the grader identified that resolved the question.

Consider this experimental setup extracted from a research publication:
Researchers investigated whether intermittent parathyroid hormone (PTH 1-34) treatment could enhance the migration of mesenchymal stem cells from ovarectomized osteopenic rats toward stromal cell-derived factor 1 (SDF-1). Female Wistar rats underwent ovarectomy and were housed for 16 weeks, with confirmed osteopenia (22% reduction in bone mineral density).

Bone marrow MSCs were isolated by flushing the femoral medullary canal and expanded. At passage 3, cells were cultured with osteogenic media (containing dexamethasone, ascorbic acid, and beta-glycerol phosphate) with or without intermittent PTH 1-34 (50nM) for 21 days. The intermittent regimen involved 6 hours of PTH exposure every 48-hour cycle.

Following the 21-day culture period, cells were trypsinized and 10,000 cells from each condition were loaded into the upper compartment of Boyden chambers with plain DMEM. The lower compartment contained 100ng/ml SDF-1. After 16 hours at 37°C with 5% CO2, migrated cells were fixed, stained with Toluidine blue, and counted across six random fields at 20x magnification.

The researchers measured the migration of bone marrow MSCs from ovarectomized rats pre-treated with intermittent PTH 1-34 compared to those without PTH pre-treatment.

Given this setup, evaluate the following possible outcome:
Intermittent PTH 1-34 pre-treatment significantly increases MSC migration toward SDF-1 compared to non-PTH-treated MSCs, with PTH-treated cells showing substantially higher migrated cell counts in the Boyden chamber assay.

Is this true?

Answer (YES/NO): YES